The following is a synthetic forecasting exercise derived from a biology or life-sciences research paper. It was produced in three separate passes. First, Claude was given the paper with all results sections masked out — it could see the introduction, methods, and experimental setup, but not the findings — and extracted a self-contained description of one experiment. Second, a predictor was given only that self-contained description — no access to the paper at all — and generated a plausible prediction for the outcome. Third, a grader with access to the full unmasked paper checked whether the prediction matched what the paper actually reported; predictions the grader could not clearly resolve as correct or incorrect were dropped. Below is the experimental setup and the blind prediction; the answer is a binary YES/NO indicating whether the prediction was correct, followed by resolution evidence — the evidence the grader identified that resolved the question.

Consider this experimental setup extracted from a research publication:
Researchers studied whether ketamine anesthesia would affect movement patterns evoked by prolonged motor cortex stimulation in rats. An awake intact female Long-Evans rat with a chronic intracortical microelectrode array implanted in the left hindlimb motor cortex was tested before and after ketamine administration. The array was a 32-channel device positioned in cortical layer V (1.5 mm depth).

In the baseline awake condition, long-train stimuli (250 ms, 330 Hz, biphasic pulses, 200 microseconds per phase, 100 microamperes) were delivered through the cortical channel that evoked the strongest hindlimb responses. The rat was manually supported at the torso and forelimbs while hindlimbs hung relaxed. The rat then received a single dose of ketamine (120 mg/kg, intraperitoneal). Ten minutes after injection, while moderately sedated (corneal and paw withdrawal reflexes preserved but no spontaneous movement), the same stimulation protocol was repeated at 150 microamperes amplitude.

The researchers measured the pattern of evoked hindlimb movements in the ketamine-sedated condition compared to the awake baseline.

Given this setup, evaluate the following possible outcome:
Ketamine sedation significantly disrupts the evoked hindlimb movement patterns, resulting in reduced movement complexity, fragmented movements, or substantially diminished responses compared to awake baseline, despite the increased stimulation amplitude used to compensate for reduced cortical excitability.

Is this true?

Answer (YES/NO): YES